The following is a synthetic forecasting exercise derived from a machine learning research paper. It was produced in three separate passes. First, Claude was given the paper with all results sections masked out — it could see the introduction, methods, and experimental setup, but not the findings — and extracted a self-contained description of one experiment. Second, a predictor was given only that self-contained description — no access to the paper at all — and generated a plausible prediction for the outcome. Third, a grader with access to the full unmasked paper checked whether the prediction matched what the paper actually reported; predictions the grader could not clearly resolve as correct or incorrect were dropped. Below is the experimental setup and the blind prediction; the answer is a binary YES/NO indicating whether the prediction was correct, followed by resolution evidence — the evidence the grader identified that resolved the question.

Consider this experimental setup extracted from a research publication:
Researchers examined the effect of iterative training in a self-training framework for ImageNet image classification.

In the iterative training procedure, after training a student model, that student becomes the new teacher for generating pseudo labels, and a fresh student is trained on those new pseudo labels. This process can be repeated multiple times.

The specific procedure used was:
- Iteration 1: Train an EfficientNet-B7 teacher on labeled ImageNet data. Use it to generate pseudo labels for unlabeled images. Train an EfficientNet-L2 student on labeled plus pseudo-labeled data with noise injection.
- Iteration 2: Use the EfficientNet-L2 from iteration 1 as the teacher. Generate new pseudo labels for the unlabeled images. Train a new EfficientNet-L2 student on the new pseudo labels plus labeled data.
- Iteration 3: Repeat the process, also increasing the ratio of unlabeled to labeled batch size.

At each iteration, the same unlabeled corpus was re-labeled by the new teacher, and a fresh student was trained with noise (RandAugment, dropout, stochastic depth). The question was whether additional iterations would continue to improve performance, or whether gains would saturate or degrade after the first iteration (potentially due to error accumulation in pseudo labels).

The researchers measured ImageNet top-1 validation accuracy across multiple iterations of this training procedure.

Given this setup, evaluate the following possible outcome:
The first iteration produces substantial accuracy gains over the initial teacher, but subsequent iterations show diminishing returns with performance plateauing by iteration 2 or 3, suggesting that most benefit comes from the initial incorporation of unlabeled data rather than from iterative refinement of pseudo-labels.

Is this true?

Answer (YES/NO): NO